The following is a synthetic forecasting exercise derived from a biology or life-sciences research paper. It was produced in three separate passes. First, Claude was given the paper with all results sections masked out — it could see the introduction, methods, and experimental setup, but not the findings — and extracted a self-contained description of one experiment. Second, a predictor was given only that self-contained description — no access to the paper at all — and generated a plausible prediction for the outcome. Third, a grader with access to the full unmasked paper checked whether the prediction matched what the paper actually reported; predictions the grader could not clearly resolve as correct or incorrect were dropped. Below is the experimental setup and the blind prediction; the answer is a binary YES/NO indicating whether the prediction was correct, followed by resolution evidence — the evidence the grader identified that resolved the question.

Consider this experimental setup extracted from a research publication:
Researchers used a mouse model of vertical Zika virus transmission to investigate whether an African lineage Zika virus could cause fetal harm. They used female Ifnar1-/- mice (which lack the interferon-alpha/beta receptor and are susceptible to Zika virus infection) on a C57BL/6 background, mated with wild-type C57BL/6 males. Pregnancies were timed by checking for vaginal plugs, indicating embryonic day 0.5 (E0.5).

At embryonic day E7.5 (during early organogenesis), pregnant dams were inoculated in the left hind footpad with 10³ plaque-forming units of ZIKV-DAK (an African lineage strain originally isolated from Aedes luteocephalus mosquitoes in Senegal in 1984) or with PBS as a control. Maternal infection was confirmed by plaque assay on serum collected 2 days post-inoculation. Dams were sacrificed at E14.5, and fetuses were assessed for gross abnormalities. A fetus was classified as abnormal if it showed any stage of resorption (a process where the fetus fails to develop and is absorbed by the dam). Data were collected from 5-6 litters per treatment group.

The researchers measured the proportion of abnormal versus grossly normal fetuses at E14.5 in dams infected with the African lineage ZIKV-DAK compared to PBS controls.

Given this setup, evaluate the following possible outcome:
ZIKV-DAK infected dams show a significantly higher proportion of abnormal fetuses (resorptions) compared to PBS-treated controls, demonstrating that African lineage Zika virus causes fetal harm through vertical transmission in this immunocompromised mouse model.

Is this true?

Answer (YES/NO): YES